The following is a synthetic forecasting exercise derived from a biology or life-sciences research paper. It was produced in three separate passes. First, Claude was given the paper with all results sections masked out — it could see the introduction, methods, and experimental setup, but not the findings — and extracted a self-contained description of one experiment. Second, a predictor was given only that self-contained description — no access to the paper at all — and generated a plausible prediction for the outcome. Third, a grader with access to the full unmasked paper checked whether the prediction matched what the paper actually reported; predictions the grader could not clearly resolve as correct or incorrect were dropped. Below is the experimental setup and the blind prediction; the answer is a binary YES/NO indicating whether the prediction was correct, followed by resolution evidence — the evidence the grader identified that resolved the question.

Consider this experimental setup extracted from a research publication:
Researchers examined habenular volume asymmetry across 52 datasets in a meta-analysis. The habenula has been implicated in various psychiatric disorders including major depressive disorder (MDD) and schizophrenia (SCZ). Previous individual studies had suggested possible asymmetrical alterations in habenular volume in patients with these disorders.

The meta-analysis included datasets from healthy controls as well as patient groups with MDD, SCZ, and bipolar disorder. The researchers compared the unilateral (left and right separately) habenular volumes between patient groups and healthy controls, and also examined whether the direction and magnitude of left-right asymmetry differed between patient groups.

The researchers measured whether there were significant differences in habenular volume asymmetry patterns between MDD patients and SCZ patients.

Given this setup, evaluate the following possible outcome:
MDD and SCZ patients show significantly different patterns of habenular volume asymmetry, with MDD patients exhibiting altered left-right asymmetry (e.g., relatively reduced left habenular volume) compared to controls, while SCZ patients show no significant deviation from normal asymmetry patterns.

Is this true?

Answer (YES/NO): NO